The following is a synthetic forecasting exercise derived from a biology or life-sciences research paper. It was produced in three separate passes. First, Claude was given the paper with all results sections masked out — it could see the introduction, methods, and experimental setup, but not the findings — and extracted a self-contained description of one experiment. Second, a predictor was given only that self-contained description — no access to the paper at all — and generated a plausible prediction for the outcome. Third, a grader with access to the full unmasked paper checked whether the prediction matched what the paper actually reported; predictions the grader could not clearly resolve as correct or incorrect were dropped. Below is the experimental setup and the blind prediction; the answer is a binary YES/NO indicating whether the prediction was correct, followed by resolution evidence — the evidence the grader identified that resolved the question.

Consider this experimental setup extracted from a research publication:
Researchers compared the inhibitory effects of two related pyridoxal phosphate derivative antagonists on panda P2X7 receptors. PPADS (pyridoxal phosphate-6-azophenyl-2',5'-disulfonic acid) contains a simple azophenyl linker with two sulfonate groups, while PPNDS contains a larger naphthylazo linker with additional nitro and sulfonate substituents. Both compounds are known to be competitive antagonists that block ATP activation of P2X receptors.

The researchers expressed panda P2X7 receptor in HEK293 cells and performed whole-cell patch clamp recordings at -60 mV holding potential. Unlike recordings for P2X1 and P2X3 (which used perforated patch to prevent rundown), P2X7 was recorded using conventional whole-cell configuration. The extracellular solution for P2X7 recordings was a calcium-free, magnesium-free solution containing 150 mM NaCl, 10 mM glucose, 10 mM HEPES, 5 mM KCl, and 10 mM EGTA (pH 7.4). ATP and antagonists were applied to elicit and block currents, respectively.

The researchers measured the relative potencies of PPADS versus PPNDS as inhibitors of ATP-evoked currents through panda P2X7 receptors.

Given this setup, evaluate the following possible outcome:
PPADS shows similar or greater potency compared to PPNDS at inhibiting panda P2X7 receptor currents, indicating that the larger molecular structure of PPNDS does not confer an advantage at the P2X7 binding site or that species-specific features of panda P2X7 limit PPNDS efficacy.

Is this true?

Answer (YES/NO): NO